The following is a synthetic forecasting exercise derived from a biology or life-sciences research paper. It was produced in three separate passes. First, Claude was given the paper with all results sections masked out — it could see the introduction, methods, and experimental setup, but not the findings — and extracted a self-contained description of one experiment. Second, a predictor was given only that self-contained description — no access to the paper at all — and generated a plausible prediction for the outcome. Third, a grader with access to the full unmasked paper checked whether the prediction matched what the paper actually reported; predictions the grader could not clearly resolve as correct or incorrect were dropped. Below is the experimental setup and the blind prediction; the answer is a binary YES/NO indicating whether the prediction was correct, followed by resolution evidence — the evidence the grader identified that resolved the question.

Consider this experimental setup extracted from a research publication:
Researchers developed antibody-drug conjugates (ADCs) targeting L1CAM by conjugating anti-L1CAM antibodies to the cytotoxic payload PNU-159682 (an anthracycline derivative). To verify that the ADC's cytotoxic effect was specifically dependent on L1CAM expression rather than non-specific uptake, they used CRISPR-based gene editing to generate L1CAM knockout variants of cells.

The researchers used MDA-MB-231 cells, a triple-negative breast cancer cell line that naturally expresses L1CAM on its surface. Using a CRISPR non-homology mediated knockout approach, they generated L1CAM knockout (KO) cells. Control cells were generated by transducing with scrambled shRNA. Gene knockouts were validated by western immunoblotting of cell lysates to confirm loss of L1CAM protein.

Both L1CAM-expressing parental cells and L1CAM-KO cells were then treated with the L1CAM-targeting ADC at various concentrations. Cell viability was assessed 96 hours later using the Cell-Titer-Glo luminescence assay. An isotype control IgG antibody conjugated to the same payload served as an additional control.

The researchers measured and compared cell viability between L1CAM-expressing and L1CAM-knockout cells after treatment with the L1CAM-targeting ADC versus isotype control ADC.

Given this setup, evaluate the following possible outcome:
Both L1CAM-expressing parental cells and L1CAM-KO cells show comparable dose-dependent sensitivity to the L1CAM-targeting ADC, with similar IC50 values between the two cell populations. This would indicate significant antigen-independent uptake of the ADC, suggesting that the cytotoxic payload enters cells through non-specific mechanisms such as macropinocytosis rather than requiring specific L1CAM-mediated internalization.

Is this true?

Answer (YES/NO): NO